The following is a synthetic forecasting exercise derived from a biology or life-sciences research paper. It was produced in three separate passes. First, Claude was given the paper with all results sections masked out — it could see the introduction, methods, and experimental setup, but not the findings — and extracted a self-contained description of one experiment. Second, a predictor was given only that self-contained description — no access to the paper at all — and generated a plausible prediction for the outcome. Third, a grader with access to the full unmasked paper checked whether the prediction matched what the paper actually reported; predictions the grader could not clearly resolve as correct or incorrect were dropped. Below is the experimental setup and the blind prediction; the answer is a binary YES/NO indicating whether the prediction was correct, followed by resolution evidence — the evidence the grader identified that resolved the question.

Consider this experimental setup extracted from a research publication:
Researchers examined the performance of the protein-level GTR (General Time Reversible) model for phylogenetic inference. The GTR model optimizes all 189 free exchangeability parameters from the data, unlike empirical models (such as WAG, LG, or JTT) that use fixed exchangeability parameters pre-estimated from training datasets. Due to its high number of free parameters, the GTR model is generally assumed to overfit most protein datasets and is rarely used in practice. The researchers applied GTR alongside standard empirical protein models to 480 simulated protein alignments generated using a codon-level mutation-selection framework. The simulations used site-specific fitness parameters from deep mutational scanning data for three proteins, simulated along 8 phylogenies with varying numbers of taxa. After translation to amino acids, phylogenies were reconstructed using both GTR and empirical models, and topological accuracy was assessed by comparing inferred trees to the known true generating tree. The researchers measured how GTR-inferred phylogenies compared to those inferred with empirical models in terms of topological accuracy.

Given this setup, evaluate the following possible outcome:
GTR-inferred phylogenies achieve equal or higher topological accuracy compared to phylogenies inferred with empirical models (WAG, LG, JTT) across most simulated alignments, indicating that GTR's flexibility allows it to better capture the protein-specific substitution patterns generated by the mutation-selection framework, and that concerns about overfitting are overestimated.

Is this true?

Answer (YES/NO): YES